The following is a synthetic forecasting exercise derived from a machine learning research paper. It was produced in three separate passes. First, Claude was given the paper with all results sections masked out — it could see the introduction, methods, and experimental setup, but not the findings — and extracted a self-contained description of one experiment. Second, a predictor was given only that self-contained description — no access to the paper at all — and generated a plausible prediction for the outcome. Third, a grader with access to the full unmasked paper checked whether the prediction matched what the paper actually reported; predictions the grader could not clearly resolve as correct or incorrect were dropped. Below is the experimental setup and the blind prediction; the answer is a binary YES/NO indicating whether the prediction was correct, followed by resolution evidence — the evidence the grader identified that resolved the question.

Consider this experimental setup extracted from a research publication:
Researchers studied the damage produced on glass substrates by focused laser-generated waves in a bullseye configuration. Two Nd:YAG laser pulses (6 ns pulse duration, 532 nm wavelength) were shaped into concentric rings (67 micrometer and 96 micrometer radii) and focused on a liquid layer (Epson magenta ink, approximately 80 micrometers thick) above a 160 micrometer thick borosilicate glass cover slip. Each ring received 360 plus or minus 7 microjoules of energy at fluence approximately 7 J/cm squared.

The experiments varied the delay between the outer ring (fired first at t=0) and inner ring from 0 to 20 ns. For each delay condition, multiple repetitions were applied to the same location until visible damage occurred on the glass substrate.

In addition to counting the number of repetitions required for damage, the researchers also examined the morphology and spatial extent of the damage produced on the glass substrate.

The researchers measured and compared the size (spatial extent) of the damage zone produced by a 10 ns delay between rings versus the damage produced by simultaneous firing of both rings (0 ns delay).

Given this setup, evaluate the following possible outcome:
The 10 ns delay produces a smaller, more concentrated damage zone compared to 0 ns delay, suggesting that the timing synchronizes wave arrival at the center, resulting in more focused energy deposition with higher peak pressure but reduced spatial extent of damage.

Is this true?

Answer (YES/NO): NO